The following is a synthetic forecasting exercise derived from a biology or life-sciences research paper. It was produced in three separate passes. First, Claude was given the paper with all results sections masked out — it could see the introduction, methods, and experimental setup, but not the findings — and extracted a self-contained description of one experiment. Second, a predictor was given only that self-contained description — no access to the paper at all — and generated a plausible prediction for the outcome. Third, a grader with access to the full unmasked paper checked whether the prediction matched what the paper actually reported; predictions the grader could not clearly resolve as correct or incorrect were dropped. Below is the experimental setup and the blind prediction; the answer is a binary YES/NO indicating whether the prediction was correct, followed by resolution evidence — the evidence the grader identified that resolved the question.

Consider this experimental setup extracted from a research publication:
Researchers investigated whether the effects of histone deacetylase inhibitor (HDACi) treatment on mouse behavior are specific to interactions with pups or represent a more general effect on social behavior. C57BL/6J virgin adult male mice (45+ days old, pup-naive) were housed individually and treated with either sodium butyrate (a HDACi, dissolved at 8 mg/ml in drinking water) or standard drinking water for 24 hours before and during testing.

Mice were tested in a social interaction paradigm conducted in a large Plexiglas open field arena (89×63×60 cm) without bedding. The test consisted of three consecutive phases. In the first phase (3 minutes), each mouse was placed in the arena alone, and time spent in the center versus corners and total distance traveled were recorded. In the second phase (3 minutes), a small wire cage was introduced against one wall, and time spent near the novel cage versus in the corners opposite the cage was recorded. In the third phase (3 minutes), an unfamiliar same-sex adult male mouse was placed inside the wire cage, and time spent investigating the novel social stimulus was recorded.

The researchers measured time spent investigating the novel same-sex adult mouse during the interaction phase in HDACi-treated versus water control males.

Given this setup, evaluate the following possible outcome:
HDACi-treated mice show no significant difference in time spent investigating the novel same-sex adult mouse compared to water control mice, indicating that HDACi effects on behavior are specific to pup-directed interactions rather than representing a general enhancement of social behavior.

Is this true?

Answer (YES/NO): YES